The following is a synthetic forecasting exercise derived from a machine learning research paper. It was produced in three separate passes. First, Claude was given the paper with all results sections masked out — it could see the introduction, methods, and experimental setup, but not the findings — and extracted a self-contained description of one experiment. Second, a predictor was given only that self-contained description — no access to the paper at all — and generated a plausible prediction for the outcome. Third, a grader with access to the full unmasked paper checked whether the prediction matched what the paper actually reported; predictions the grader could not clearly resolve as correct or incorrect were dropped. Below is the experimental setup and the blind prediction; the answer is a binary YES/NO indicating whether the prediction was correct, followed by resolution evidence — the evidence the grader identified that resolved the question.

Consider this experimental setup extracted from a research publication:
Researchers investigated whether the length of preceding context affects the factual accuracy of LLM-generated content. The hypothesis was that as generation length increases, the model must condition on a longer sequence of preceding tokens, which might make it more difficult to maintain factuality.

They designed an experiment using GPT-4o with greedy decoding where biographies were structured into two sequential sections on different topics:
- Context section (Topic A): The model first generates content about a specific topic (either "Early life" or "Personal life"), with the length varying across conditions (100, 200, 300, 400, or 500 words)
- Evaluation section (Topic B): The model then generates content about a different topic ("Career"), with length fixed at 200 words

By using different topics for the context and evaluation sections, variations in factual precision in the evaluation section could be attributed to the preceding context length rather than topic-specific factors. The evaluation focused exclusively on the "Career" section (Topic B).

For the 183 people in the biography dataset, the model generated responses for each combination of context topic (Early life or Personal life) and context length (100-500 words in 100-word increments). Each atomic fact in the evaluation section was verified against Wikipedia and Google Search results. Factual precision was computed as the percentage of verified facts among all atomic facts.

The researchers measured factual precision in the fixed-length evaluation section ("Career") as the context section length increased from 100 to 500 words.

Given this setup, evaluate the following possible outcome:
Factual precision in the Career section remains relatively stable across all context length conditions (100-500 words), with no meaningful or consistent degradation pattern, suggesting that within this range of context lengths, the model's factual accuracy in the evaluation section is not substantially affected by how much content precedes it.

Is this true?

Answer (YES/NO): YES